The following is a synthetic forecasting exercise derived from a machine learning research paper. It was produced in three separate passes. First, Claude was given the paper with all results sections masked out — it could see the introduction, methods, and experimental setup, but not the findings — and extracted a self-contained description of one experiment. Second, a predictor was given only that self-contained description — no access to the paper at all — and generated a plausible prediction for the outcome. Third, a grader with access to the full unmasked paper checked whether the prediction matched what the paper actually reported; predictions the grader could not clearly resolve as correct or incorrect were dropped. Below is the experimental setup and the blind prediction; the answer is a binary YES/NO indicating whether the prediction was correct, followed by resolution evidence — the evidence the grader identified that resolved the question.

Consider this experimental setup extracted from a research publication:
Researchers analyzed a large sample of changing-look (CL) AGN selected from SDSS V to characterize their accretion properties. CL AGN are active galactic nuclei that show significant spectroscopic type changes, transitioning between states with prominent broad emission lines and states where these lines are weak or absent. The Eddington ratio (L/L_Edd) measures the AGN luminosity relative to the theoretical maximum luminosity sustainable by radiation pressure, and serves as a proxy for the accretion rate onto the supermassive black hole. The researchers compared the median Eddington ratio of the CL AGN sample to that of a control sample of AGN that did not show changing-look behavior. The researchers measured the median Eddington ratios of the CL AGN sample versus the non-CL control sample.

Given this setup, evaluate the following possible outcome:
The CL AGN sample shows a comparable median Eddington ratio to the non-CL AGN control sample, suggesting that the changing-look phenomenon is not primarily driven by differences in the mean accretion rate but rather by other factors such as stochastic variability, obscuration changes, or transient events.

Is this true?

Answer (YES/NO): NO